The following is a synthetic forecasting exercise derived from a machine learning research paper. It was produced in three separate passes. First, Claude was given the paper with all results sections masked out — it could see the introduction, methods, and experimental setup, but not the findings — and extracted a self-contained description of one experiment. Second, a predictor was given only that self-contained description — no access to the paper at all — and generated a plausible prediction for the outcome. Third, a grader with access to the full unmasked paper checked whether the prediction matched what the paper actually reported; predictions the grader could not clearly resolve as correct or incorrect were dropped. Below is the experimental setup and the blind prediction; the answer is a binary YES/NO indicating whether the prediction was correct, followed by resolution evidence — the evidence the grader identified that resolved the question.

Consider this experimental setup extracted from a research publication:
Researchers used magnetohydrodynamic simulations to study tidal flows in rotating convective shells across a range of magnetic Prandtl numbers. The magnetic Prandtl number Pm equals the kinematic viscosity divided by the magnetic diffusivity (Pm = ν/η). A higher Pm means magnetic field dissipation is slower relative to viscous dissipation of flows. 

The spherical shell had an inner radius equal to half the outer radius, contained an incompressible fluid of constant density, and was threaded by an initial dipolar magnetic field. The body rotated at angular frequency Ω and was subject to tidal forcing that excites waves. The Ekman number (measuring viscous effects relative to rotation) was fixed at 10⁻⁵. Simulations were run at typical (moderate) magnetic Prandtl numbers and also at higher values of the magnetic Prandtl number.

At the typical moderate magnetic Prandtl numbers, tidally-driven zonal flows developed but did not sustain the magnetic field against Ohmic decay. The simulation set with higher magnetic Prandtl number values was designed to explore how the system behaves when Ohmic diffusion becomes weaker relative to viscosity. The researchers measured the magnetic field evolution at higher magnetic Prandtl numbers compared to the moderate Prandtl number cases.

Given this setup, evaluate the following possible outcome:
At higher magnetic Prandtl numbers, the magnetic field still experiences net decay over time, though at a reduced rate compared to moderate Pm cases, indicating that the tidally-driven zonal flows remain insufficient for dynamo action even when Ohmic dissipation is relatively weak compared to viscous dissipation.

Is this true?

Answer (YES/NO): NO